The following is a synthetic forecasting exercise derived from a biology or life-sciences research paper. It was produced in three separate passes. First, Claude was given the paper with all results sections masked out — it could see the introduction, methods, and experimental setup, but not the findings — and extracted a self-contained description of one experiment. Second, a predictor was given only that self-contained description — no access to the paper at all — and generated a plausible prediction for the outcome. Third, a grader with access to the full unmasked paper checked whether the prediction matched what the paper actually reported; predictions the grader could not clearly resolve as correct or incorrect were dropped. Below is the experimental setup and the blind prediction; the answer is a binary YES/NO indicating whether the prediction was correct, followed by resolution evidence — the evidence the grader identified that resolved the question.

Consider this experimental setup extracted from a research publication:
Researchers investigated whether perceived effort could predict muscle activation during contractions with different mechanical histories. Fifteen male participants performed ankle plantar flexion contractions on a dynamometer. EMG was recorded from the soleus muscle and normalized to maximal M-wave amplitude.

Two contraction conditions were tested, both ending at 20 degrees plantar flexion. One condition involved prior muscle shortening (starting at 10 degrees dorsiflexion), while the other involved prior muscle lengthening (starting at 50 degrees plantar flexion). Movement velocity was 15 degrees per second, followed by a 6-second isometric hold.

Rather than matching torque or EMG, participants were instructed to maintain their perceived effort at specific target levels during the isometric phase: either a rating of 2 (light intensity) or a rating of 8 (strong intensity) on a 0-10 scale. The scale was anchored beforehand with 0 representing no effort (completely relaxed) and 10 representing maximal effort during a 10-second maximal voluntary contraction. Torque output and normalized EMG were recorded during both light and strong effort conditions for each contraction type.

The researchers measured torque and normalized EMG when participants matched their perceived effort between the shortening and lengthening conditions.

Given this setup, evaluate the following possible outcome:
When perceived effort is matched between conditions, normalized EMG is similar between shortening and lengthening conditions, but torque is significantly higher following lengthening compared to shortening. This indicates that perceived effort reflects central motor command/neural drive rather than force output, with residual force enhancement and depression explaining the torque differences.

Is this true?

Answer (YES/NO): YES